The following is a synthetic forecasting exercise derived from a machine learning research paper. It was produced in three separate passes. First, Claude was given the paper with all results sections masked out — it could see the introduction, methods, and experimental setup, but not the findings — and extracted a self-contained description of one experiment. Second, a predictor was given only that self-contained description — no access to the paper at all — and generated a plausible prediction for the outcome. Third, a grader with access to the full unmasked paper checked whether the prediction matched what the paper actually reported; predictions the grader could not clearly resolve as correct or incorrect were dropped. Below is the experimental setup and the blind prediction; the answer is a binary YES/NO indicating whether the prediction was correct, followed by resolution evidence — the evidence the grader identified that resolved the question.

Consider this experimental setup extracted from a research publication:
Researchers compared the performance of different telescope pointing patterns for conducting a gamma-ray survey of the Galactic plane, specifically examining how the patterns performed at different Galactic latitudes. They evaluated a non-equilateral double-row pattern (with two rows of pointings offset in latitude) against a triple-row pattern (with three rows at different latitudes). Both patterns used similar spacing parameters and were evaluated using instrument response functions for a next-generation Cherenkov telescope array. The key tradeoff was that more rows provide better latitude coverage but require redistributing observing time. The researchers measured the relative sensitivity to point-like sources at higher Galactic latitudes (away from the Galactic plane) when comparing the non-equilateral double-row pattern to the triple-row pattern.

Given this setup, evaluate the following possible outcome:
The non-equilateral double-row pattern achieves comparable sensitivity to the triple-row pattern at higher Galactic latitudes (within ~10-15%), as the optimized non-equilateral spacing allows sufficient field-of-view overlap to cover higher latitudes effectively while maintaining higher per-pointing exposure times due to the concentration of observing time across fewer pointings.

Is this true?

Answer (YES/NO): YES